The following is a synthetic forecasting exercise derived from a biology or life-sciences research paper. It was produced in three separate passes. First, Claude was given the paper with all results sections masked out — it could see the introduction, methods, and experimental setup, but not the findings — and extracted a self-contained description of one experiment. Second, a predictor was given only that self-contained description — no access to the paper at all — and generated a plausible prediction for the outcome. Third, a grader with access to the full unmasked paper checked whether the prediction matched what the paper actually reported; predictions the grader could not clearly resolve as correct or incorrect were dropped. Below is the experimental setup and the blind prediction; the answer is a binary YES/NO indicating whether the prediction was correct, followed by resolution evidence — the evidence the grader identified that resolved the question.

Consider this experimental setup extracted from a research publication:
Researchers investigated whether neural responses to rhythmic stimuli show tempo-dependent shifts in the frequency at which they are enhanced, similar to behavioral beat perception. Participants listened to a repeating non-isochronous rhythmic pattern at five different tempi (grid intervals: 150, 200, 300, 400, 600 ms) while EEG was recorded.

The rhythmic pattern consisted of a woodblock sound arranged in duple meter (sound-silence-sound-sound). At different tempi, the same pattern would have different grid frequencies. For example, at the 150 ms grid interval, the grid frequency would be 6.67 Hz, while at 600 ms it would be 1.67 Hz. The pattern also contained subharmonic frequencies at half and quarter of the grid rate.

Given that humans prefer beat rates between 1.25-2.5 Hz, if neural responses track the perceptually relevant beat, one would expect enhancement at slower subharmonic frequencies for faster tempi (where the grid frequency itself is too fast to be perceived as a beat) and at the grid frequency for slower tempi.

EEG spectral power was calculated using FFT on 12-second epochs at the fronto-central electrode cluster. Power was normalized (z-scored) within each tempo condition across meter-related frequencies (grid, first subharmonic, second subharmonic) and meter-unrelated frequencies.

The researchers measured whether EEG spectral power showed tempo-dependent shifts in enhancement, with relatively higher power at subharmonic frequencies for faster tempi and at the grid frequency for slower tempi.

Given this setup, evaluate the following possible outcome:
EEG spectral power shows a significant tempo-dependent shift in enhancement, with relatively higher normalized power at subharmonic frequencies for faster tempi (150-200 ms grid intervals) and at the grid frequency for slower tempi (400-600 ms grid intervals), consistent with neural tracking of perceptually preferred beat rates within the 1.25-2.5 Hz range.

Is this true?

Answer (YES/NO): YES